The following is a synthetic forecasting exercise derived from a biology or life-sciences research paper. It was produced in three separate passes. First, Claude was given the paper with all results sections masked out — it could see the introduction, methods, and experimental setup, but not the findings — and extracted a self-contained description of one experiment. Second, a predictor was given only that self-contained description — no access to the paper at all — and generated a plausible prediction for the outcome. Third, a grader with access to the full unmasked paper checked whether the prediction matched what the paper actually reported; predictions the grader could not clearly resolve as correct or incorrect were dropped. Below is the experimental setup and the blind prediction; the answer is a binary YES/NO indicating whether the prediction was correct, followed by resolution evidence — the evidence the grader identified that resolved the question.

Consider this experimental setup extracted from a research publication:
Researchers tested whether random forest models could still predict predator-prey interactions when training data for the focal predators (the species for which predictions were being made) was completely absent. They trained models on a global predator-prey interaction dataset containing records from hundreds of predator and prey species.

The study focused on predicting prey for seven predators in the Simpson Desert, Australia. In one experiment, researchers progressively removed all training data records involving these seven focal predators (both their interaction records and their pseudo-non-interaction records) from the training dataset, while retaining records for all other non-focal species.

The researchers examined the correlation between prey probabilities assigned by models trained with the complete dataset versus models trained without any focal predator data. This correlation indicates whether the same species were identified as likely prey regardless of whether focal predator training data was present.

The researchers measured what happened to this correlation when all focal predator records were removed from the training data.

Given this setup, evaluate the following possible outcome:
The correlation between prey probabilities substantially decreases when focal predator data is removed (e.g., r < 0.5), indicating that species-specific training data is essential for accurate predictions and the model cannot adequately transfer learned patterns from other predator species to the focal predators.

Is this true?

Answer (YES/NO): NO